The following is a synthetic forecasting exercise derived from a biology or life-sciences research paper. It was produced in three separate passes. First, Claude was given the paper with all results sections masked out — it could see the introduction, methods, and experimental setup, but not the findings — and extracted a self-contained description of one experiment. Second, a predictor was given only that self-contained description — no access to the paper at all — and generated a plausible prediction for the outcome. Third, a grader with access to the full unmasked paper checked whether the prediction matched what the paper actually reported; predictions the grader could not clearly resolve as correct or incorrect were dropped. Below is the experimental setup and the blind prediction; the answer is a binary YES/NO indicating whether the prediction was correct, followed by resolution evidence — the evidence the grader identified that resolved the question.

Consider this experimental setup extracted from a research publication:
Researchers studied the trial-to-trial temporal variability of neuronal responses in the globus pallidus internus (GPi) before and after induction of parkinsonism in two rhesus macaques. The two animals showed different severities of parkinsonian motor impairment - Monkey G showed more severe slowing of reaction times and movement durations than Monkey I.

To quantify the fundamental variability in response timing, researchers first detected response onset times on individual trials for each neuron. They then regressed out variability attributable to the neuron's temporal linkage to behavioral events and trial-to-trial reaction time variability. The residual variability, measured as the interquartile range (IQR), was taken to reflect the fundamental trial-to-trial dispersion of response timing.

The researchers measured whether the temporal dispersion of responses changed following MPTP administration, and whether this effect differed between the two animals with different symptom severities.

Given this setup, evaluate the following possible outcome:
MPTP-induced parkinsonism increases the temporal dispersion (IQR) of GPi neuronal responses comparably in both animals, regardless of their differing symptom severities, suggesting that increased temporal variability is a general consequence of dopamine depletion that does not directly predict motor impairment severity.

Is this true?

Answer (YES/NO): NO